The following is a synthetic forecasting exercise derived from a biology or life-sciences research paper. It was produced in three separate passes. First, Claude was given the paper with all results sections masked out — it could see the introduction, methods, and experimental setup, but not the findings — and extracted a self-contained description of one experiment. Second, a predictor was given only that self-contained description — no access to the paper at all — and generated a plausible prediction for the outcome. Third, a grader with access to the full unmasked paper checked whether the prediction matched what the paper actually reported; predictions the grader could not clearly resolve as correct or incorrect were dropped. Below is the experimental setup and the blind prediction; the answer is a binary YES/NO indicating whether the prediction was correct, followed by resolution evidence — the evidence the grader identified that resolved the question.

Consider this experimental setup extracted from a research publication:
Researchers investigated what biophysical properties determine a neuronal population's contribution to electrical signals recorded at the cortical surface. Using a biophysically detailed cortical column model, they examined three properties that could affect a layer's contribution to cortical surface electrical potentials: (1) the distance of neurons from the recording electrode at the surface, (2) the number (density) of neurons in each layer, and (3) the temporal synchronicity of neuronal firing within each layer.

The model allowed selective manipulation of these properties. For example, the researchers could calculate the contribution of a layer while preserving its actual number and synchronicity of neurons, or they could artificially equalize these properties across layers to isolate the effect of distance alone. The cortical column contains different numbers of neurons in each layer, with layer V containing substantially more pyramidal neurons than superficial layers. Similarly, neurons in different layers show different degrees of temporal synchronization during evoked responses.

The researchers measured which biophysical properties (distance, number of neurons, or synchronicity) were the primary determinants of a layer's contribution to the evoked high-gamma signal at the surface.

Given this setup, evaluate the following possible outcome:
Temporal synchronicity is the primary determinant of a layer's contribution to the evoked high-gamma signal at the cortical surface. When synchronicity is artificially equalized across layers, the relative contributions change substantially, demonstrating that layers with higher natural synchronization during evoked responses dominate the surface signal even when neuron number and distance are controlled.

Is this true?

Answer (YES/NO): NO